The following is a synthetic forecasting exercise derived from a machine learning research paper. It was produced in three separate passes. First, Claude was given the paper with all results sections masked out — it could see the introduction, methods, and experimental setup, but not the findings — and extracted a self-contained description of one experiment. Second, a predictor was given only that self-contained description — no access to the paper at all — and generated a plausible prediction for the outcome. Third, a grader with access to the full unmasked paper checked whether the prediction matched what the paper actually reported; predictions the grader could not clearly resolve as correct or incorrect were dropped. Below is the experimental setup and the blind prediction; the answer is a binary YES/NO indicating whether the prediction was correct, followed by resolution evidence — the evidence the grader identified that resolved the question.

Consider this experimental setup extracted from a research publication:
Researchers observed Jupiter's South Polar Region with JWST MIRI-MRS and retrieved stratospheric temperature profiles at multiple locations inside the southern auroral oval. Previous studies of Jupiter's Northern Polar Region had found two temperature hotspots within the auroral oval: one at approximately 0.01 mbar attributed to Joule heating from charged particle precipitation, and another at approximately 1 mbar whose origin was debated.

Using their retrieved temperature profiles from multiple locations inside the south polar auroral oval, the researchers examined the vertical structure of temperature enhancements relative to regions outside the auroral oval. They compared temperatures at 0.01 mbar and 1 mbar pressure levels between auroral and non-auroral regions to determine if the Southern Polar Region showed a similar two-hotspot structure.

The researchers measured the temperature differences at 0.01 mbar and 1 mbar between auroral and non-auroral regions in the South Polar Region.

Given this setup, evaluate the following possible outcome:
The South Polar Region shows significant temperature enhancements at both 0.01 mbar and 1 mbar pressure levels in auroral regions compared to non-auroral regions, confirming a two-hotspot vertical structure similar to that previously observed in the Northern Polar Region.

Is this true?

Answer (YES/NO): YES